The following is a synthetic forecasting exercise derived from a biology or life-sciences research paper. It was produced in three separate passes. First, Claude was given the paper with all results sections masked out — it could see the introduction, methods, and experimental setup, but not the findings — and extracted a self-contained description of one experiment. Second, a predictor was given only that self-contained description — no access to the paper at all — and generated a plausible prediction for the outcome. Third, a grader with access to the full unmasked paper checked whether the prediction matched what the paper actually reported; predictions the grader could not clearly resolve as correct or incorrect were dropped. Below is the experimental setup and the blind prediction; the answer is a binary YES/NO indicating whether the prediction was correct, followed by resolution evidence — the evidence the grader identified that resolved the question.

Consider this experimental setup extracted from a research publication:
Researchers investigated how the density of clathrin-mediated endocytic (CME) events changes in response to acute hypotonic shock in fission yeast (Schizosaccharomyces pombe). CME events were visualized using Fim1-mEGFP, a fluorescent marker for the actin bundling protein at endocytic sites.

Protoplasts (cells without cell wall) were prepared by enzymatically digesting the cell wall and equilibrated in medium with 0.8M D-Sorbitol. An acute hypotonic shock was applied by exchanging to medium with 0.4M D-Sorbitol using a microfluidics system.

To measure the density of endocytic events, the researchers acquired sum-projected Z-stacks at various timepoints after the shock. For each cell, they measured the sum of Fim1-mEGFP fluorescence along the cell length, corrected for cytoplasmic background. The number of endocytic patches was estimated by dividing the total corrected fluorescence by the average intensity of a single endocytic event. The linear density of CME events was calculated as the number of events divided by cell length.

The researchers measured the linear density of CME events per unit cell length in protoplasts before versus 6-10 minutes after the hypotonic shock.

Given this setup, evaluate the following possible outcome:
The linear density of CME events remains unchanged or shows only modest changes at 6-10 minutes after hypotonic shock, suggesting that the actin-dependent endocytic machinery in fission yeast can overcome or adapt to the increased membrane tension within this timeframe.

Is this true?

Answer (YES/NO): YES